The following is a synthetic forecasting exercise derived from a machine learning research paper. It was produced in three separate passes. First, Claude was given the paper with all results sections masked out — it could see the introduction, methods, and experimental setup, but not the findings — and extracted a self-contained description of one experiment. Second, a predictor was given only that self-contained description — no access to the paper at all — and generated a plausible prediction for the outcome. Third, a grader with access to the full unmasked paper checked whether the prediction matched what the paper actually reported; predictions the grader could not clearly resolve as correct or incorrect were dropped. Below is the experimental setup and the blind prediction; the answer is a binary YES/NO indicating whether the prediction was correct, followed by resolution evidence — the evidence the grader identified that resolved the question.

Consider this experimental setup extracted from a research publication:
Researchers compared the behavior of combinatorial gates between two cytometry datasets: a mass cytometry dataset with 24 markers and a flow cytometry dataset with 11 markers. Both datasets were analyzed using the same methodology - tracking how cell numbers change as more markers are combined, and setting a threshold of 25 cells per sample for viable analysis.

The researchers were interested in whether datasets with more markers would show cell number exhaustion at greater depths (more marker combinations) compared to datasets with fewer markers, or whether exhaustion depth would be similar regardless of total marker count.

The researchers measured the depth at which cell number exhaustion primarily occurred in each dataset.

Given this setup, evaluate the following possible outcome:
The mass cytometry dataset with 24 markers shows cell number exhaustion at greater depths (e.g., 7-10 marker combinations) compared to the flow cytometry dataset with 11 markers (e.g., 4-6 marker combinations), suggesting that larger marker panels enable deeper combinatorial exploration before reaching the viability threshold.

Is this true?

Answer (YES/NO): NO